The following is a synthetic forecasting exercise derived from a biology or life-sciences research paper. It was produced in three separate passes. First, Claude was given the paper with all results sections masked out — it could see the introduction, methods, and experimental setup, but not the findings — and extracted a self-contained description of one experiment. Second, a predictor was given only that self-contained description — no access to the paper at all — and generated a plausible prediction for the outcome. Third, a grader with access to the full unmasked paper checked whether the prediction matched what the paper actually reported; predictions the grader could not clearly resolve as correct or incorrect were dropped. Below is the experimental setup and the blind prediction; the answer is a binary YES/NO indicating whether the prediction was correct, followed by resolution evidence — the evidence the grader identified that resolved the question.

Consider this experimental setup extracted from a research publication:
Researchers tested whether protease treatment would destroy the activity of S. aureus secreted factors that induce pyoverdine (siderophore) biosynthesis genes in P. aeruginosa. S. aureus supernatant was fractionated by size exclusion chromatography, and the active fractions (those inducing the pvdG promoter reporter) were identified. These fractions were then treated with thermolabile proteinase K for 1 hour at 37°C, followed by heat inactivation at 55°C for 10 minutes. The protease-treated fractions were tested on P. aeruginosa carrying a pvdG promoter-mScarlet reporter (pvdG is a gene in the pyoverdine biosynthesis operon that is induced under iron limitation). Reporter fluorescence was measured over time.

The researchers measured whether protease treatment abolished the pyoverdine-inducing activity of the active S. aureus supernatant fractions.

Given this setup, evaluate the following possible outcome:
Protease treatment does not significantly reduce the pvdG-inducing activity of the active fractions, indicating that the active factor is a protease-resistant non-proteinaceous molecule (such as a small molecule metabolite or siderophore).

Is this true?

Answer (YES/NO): NO